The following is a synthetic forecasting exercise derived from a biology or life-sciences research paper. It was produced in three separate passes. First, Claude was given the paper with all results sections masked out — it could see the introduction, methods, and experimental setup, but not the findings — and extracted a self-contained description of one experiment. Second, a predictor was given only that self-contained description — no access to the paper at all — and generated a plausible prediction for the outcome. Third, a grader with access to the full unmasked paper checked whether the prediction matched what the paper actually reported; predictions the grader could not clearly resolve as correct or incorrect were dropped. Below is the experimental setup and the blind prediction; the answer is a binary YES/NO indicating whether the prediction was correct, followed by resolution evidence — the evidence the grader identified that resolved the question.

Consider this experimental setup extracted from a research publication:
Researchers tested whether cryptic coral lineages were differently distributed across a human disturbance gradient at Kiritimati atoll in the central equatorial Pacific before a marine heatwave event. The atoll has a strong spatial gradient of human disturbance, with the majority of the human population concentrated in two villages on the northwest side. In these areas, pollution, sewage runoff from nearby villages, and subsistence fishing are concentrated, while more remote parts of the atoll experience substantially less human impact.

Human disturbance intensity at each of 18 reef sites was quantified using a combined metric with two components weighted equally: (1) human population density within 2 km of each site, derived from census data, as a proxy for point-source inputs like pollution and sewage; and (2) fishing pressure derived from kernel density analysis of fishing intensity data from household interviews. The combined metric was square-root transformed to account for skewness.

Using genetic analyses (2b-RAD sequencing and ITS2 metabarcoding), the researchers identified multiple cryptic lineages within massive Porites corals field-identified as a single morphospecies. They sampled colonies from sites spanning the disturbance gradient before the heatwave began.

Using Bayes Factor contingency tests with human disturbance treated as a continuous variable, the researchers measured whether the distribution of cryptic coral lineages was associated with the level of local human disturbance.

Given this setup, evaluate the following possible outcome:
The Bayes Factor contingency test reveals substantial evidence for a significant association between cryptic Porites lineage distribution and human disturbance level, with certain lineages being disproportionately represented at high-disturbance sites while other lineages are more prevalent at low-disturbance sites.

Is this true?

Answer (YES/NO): NO